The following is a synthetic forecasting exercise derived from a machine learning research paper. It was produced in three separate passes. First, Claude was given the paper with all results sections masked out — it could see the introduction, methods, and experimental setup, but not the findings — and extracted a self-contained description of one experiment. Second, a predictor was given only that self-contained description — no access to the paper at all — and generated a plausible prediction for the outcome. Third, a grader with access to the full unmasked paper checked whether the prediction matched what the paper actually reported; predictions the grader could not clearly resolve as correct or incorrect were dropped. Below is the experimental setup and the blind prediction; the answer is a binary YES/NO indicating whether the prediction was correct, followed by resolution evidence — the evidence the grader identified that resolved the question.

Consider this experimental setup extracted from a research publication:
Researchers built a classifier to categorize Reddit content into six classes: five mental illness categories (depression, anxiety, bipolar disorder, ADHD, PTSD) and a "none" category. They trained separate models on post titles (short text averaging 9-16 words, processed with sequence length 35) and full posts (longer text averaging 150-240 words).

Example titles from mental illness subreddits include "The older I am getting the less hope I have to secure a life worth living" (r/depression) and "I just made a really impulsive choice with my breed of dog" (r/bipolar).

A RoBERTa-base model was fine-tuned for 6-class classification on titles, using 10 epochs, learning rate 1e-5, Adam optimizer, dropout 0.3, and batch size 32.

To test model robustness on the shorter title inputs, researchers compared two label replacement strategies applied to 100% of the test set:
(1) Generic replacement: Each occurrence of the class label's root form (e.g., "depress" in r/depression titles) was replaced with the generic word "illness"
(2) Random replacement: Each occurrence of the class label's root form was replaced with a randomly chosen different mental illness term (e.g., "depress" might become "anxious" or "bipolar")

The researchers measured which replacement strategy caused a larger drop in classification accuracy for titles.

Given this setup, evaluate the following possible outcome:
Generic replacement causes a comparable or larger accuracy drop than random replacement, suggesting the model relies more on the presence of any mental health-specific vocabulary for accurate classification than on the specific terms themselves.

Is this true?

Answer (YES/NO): NO